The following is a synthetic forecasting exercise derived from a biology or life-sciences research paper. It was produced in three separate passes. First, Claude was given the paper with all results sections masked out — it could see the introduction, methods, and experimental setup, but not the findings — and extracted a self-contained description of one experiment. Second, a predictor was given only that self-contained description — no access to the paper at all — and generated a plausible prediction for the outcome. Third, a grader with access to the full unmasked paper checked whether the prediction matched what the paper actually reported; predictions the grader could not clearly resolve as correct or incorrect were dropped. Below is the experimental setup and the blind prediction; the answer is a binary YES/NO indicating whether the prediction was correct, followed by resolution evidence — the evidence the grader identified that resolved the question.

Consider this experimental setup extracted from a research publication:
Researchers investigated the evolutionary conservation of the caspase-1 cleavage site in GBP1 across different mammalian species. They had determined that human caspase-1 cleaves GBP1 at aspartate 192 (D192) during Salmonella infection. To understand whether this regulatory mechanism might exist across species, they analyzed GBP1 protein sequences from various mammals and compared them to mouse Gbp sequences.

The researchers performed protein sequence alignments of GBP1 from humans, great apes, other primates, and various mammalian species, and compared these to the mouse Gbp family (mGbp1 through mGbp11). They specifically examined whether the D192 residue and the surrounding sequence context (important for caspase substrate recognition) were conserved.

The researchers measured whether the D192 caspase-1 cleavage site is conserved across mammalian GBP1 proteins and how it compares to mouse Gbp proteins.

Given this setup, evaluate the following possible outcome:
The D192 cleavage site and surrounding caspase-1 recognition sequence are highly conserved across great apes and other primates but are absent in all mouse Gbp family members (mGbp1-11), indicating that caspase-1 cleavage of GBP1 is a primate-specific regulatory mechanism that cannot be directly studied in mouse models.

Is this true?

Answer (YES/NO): YES